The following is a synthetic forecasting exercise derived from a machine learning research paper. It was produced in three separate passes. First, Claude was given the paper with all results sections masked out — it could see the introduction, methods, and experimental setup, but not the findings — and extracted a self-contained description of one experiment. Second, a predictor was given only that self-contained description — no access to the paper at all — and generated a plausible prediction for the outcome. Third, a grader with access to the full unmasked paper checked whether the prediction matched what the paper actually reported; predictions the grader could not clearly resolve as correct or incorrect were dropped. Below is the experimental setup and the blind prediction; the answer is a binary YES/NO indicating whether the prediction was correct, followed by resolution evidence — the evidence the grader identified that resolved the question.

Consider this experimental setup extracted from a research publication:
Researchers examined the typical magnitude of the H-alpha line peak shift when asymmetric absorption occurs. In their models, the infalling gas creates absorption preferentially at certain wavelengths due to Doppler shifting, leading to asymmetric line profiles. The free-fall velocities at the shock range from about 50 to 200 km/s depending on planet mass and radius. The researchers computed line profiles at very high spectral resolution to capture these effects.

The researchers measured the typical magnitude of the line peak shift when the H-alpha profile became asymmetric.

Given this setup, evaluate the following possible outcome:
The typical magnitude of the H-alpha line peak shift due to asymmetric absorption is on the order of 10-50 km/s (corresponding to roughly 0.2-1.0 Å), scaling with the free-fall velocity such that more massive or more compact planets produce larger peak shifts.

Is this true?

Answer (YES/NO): NO